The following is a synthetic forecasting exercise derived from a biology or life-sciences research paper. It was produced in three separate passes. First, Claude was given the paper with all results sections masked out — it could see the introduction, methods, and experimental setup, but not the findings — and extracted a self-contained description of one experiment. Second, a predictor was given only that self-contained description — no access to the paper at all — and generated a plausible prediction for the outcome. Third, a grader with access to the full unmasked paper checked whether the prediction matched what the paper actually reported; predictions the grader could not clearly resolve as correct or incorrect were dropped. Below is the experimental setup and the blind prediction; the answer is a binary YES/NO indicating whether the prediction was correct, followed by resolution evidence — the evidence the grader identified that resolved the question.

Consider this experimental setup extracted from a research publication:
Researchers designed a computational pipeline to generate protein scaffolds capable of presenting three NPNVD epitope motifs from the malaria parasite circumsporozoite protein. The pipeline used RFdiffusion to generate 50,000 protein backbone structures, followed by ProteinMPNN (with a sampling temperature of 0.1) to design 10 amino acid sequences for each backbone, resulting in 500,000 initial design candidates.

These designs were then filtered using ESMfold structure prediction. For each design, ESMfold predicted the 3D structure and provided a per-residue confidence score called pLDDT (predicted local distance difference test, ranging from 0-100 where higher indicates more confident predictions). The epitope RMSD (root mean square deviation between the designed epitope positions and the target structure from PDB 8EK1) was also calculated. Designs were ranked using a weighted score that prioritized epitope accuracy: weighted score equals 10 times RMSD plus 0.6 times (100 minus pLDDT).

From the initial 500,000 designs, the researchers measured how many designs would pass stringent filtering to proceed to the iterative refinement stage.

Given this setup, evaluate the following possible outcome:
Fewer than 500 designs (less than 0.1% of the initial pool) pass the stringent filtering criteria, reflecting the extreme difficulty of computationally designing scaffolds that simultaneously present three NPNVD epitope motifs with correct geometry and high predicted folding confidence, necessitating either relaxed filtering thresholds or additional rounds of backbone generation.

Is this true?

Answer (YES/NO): YES